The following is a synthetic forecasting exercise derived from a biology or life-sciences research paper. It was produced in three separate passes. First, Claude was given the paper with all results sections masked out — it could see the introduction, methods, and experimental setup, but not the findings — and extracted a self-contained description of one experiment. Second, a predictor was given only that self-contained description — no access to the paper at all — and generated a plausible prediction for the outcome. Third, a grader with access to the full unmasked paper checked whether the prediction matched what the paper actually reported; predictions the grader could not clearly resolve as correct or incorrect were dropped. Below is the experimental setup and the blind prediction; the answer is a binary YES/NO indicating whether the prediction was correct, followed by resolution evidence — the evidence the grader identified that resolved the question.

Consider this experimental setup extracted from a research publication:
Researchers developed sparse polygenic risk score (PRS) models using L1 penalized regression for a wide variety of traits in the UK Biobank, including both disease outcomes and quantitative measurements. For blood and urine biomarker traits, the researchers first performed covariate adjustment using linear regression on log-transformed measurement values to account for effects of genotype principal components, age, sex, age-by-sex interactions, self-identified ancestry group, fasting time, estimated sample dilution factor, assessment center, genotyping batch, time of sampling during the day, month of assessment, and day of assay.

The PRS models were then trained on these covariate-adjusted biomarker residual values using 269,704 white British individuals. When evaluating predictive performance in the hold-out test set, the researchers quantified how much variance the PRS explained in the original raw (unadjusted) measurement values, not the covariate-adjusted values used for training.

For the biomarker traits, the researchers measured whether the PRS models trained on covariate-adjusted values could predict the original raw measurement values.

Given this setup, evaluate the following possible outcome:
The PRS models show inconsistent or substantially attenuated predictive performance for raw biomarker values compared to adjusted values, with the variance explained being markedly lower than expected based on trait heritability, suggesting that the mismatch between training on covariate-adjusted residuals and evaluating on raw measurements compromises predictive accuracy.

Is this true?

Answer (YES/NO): NO